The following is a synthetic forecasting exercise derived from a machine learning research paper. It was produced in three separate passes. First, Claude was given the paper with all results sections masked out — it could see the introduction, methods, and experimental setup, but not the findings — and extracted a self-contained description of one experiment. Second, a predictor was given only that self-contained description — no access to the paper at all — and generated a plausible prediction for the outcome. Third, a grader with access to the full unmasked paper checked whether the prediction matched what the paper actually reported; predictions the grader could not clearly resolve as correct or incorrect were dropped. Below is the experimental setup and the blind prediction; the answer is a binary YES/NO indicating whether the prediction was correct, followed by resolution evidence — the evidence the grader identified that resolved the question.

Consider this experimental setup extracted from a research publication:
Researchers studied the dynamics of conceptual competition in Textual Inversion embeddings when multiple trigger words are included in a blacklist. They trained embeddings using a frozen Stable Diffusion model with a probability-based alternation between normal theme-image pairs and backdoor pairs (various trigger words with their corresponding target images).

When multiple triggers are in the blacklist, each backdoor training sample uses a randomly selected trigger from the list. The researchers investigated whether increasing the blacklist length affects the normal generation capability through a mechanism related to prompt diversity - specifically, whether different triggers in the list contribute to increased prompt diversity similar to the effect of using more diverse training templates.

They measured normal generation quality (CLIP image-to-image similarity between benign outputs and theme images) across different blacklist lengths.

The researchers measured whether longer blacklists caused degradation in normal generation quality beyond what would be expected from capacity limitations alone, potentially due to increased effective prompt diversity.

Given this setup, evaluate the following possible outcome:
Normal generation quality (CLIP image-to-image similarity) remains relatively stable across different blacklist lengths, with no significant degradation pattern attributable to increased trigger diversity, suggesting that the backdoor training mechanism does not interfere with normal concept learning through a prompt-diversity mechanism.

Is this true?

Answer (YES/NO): NO